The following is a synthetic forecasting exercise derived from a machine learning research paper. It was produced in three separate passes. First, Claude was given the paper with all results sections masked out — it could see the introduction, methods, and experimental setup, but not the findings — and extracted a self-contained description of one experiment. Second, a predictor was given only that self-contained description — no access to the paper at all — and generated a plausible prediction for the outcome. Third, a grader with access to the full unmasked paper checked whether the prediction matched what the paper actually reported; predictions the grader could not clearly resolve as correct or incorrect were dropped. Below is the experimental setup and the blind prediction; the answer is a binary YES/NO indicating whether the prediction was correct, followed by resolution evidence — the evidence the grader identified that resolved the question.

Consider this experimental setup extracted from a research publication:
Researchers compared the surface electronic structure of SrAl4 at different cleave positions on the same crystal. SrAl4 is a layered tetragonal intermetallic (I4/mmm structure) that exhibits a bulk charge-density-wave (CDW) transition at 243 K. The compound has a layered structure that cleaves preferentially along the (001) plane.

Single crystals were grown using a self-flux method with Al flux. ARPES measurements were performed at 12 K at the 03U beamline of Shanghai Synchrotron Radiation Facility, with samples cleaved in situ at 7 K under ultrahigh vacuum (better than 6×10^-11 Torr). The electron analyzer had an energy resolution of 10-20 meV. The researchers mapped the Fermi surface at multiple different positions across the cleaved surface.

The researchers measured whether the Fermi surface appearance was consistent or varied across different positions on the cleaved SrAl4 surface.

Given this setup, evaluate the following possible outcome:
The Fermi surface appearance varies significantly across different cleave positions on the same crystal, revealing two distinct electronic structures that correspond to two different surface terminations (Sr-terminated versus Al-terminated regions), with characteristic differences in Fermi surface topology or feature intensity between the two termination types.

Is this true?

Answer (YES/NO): NO